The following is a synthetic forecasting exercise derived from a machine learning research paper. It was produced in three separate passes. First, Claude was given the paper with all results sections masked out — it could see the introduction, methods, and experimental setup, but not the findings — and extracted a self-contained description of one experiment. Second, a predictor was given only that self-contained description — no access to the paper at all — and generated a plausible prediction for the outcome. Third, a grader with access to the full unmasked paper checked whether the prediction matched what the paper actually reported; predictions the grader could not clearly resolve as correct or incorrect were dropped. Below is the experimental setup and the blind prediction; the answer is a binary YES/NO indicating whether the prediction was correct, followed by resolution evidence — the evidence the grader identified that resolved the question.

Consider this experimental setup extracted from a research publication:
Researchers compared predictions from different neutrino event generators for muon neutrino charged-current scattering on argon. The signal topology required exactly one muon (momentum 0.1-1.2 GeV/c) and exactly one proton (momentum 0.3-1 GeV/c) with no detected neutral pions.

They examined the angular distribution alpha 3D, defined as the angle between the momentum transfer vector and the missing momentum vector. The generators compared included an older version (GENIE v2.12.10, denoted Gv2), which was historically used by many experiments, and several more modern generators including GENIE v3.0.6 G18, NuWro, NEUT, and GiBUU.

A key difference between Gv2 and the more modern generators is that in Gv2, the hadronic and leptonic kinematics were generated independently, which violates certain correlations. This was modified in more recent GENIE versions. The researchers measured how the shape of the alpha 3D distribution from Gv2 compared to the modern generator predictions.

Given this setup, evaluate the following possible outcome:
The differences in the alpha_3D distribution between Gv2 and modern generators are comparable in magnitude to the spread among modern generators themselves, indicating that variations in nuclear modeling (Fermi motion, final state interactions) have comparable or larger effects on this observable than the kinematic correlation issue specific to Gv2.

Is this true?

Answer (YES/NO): NO